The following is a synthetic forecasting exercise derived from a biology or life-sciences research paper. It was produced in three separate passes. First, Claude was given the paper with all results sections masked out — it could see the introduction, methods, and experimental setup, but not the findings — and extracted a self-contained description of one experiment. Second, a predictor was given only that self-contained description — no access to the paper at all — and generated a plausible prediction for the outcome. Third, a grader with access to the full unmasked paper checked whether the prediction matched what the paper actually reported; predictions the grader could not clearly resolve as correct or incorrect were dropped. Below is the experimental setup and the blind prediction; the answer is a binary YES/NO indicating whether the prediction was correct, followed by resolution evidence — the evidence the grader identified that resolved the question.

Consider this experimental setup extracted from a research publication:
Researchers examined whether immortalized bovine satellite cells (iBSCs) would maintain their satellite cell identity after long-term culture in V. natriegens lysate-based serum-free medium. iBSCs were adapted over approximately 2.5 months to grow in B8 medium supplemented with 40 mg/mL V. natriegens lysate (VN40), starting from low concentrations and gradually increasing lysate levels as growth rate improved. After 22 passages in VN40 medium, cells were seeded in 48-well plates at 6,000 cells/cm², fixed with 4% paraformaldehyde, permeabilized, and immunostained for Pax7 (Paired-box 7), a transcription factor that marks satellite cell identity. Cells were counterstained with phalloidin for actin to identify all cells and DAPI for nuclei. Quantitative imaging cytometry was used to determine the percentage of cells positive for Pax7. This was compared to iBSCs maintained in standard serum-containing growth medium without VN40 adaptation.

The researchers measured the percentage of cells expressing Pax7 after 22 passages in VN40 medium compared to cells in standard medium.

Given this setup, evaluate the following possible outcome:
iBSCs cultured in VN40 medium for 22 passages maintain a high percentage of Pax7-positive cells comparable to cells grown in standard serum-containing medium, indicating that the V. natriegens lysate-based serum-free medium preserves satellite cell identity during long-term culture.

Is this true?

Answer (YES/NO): YES